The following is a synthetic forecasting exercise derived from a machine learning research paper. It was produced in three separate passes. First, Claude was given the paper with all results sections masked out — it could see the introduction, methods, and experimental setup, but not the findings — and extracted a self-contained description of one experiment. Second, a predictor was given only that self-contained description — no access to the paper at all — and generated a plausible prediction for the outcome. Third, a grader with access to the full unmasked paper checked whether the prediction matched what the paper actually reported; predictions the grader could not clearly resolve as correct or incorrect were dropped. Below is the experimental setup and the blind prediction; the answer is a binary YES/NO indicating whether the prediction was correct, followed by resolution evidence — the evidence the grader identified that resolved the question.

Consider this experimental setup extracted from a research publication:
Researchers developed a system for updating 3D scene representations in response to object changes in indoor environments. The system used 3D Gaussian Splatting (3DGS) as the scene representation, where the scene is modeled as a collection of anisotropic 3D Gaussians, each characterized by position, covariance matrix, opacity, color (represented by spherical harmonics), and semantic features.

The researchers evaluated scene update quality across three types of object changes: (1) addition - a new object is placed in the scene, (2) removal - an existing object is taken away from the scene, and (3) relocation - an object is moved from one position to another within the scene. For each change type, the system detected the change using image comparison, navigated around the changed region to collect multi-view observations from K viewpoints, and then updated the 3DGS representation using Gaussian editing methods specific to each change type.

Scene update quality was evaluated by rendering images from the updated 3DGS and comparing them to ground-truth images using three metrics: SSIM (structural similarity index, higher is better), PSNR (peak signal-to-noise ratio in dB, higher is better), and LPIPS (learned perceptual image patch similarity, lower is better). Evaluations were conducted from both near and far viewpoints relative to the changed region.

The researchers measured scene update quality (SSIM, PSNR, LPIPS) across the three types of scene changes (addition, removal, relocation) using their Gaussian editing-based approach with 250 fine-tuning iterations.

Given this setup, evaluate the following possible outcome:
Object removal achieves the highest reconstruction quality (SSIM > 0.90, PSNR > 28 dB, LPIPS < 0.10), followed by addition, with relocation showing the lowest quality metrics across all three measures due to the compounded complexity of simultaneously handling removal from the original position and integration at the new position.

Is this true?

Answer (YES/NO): NO